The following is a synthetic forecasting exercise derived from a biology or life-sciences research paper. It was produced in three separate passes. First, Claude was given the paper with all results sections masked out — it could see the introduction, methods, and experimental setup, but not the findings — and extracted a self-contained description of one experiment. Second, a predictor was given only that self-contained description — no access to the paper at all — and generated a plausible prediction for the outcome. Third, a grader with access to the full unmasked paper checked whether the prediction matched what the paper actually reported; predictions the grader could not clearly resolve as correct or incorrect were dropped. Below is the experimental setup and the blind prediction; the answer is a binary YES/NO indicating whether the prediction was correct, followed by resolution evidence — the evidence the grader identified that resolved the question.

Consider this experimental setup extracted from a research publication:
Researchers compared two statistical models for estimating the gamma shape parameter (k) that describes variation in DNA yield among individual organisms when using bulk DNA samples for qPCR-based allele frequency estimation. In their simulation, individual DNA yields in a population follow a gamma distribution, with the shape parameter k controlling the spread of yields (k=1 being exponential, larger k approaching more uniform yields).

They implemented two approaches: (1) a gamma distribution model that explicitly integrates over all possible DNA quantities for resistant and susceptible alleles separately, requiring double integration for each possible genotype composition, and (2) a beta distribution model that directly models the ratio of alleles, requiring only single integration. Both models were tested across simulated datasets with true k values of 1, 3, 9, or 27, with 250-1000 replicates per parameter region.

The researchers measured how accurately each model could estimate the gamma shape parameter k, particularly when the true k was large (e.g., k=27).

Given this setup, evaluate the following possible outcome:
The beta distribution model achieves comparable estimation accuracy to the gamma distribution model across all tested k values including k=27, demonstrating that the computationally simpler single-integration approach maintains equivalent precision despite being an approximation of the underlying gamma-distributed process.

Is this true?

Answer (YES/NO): NO